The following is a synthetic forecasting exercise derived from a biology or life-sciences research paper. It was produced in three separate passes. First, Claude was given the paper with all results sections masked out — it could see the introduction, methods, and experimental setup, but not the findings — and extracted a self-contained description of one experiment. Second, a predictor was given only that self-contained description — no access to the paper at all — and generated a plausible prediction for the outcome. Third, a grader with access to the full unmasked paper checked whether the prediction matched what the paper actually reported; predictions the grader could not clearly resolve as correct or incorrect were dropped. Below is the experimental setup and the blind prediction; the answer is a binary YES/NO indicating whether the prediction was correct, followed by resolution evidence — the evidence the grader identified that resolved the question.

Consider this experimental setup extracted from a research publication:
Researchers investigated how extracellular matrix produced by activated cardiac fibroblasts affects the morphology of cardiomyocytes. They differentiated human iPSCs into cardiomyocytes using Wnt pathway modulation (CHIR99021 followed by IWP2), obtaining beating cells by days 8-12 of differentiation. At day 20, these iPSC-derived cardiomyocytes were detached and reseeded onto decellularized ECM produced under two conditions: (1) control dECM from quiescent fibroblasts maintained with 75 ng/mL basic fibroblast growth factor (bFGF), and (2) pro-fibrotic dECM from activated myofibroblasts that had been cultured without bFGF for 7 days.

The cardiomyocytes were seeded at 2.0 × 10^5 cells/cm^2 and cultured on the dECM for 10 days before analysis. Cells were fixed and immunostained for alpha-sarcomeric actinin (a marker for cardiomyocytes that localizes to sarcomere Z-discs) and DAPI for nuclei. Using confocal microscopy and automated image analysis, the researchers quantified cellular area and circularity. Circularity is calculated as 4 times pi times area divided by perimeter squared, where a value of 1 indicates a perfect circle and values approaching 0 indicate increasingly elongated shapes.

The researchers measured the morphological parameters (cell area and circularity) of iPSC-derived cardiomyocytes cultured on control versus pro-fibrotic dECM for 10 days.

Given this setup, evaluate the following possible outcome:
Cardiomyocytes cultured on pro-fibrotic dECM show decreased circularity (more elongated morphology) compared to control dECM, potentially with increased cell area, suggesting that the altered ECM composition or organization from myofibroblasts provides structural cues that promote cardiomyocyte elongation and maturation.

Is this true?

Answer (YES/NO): NO